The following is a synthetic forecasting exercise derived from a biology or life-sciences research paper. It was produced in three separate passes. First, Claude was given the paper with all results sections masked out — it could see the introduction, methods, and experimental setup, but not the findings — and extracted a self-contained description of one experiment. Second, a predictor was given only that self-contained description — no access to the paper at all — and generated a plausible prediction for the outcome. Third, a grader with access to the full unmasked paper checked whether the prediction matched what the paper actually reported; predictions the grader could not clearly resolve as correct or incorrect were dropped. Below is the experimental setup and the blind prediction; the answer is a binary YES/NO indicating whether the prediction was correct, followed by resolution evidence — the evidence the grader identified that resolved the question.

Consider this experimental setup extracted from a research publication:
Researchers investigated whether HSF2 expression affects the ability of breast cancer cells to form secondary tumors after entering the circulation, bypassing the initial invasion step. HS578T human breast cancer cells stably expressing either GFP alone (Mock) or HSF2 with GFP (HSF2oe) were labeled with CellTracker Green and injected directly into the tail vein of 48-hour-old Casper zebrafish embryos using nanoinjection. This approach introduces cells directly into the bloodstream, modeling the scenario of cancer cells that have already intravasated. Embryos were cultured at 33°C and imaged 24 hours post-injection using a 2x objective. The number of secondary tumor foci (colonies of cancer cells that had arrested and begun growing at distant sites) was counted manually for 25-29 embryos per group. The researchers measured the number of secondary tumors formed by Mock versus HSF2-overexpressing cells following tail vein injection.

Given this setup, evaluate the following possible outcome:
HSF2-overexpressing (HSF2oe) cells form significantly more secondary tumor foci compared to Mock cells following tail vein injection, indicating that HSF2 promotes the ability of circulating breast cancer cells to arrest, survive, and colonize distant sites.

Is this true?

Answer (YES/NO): YES